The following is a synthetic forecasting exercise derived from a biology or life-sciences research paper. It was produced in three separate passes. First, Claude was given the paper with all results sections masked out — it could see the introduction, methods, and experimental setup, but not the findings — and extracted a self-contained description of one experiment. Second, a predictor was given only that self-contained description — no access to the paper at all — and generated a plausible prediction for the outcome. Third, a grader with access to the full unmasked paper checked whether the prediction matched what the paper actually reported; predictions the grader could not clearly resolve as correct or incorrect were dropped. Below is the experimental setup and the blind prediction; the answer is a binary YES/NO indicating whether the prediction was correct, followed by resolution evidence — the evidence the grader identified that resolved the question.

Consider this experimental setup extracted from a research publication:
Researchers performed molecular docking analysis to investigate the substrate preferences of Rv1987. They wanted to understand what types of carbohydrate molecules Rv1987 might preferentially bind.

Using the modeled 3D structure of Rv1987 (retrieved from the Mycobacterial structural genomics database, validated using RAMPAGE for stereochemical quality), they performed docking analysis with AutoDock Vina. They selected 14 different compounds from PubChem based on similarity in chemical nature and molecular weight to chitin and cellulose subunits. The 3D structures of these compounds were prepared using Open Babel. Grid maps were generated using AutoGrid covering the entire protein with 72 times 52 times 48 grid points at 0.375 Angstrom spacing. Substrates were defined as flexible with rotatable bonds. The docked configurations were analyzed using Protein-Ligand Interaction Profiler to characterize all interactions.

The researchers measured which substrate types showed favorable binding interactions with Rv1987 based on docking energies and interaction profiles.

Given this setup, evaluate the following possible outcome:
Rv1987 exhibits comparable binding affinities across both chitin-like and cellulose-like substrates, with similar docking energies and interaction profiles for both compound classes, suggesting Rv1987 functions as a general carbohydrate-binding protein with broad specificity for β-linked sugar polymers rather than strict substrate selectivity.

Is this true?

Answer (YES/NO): YES